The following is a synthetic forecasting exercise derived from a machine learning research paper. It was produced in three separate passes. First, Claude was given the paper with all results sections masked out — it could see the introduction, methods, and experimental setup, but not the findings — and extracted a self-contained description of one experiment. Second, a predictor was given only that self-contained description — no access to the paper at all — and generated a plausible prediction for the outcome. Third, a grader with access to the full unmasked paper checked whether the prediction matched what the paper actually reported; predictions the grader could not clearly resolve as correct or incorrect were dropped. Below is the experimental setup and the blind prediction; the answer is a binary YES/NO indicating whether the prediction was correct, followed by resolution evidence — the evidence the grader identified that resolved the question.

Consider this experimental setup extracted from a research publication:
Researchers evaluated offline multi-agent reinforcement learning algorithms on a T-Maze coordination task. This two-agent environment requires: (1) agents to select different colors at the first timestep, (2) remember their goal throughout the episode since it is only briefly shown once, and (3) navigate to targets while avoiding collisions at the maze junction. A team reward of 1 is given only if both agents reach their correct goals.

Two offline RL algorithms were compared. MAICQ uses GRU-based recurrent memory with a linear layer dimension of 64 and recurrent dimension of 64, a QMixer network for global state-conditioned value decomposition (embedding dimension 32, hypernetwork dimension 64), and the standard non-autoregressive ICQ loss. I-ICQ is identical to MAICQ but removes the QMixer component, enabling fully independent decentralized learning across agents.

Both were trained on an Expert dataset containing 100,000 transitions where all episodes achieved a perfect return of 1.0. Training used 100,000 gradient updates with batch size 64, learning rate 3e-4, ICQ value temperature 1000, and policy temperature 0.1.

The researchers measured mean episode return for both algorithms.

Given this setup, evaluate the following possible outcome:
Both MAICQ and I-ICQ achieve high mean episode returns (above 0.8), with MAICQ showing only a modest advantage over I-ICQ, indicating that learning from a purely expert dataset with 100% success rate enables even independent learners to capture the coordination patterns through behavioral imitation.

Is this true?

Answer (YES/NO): NO